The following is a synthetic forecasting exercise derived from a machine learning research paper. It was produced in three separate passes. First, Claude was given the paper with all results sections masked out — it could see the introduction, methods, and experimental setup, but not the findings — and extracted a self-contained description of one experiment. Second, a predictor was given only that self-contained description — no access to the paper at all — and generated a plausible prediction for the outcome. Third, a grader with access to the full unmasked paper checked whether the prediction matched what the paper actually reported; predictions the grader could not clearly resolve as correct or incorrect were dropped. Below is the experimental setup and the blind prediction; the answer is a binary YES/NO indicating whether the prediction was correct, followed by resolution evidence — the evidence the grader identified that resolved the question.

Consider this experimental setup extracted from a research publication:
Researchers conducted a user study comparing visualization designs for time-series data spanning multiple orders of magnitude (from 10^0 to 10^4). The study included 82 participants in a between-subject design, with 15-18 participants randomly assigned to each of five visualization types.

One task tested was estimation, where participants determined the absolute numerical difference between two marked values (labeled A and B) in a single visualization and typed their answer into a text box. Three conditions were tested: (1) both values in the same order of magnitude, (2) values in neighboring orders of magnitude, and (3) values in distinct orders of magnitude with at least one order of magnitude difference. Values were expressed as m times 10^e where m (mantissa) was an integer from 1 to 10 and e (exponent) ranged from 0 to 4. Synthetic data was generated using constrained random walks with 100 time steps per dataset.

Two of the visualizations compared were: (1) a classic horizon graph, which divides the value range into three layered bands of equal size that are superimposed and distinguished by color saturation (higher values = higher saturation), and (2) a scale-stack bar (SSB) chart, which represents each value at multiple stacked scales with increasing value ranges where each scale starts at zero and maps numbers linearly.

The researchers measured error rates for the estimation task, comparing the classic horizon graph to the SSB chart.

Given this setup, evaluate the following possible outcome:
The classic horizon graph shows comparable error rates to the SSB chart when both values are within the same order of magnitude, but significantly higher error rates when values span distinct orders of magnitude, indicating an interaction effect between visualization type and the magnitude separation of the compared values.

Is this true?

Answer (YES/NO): NO